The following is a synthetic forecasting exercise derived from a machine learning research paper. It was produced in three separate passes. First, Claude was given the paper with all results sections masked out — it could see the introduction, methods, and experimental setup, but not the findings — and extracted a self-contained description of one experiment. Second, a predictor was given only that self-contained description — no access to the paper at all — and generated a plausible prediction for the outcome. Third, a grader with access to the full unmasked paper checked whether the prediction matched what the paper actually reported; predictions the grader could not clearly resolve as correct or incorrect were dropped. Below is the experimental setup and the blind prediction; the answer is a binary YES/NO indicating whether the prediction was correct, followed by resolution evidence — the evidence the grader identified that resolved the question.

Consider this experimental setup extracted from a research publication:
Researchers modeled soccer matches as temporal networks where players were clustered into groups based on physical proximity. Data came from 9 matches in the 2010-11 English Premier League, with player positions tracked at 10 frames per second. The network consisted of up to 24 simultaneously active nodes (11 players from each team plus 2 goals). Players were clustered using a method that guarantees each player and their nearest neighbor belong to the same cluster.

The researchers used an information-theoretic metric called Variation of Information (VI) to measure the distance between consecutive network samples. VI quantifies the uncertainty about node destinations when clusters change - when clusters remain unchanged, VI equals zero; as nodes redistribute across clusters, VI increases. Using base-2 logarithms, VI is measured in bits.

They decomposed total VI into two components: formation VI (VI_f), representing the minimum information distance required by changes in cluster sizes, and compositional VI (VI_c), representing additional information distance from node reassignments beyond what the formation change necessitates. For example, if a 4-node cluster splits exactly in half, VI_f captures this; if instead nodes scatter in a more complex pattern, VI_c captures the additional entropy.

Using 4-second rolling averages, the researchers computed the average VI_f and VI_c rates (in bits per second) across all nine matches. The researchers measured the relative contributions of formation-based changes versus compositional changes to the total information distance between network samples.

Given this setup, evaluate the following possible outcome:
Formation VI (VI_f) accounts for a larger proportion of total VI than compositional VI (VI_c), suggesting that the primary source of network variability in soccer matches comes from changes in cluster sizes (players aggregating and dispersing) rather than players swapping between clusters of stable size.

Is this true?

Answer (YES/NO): YES